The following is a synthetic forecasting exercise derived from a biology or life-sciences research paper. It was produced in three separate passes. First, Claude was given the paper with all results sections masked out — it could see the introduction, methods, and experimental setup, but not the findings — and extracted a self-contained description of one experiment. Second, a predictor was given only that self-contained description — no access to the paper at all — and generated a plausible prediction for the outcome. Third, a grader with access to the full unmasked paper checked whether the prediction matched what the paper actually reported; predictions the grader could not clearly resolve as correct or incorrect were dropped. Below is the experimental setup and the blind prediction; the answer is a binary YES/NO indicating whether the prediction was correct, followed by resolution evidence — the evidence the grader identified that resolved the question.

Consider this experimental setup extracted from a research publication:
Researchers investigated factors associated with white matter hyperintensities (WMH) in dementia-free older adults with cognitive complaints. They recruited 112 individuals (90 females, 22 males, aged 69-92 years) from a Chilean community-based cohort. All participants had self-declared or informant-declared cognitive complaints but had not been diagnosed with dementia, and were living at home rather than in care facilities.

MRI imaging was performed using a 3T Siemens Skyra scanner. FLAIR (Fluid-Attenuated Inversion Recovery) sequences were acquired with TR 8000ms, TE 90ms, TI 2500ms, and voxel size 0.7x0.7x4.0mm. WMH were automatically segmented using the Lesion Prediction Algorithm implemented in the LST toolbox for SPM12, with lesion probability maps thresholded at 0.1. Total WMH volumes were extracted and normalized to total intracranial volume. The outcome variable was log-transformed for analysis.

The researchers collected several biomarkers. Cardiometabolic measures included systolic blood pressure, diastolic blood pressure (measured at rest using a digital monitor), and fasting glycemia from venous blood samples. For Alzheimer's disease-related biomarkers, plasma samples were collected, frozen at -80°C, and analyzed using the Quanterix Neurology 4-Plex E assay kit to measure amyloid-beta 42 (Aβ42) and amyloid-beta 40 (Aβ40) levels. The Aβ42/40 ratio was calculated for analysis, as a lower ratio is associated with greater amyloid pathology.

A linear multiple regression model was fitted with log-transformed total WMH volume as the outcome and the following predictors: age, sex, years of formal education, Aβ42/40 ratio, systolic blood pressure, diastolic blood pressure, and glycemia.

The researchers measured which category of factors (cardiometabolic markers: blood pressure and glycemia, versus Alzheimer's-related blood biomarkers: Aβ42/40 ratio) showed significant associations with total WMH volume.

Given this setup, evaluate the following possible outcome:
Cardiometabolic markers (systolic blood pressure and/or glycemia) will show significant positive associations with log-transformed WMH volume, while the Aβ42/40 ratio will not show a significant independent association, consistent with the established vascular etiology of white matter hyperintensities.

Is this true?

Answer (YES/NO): YES